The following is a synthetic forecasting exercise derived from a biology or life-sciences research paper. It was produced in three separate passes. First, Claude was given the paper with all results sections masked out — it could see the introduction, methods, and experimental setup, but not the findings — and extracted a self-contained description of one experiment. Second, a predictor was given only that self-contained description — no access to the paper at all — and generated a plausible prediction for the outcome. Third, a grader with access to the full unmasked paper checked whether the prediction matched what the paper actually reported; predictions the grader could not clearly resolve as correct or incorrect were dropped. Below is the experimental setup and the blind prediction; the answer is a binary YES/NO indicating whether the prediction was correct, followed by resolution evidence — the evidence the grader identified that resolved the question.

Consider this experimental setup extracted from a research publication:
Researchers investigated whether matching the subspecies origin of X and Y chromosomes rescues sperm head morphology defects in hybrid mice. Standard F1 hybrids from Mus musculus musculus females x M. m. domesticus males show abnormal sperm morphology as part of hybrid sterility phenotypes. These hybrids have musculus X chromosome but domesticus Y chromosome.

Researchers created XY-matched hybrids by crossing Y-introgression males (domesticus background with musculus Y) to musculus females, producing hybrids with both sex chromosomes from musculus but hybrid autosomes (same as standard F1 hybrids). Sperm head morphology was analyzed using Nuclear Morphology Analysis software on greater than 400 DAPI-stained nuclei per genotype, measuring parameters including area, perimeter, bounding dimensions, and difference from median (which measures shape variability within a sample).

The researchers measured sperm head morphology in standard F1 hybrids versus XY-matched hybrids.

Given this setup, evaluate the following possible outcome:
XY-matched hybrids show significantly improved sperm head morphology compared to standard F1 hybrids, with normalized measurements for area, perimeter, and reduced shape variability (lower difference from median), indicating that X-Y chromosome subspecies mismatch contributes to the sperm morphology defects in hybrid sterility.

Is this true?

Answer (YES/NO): NO